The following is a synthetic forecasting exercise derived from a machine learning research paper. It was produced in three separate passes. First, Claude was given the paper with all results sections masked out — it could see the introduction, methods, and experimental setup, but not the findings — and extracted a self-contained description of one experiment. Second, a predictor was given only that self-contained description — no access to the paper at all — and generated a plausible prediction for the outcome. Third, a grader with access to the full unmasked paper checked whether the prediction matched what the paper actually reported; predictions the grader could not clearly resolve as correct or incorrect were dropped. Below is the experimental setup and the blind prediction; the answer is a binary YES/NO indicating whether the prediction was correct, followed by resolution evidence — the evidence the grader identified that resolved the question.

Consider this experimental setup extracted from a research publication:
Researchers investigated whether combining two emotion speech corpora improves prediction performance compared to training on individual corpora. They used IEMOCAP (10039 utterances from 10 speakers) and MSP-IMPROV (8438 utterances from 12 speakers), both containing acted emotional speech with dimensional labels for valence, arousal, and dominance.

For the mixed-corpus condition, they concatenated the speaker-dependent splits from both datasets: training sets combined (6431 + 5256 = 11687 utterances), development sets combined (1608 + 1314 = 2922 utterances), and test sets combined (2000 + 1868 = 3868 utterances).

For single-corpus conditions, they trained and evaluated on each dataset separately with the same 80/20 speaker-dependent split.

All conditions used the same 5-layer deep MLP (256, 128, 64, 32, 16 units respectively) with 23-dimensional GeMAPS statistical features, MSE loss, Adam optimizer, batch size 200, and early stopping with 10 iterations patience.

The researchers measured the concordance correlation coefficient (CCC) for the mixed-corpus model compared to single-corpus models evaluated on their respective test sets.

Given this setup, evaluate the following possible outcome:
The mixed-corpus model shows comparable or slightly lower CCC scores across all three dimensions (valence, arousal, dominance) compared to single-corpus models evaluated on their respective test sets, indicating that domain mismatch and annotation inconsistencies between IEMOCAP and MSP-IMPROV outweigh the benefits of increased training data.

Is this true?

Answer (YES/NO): NO